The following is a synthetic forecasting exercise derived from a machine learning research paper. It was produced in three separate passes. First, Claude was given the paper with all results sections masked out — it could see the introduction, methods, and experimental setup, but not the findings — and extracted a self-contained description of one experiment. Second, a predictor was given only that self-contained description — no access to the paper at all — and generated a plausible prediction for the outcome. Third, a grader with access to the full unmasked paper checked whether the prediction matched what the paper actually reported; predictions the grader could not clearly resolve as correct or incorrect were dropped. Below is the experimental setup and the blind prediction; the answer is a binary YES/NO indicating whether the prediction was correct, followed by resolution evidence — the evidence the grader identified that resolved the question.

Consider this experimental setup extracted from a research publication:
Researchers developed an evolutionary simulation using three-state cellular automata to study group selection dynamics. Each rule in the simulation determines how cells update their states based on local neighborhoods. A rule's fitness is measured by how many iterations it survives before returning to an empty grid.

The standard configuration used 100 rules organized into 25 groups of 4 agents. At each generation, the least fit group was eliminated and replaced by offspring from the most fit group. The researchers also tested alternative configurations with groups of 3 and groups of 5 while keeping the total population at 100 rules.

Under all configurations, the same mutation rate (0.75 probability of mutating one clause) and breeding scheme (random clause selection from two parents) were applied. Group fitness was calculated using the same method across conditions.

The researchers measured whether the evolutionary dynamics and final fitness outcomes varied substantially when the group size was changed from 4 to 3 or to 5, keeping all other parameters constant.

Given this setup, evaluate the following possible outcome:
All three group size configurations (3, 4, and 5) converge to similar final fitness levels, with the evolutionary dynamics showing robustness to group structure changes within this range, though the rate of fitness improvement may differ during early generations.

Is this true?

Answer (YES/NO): YES